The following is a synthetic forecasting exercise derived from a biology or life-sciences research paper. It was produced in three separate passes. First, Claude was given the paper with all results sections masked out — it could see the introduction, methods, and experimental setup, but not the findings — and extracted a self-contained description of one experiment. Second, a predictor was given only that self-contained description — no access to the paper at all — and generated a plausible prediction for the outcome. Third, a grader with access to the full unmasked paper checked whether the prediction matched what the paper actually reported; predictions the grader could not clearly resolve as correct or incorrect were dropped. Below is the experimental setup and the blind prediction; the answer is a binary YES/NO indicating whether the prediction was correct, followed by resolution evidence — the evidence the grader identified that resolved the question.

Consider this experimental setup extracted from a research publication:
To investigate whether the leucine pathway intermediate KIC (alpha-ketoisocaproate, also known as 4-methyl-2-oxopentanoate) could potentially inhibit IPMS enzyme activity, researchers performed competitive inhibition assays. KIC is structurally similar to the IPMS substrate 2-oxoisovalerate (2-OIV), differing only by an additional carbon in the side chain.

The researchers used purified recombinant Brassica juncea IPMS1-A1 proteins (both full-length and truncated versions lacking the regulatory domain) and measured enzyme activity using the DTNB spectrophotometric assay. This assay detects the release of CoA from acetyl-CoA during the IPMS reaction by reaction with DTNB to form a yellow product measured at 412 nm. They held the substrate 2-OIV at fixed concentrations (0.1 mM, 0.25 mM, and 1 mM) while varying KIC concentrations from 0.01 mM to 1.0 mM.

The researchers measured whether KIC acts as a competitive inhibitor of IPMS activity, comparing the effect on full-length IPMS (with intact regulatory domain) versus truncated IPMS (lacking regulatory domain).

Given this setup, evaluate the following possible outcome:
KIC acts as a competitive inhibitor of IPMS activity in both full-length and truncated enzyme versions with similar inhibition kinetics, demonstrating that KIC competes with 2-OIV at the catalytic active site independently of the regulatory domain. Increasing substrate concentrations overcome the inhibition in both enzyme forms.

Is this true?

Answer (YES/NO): NO